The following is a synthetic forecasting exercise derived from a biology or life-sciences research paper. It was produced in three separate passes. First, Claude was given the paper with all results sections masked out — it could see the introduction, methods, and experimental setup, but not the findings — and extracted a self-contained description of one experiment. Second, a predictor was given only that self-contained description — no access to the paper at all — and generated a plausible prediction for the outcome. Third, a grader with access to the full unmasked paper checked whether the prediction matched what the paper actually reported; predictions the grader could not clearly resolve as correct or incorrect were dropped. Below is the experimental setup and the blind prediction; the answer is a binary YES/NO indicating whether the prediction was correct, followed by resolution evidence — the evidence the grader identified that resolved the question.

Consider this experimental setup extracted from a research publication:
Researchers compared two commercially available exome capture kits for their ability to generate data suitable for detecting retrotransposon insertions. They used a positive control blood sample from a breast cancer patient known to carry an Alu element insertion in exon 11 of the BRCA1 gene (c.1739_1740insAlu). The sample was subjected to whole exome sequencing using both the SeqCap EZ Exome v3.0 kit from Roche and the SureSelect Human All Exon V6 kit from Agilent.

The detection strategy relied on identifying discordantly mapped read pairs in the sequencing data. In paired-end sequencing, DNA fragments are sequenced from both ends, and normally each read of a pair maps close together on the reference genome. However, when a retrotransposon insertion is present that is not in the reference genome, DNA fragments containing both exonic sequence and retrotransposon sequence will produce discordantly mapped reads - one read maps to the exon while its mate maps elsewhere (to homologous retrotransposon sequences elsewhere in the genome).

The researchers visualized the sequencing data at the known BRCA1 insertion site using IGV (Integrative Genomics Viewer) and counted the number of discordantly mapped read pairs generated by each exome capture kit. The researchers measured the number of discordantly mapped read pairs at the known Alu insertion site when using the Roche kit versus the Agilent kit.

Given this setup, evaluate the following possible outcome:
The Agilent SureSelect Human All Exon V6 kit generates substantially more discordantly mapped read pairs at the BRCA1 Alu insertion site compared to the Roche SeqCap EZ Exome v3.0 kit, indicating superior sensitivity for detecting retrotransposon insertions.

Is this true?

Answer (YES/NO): NO